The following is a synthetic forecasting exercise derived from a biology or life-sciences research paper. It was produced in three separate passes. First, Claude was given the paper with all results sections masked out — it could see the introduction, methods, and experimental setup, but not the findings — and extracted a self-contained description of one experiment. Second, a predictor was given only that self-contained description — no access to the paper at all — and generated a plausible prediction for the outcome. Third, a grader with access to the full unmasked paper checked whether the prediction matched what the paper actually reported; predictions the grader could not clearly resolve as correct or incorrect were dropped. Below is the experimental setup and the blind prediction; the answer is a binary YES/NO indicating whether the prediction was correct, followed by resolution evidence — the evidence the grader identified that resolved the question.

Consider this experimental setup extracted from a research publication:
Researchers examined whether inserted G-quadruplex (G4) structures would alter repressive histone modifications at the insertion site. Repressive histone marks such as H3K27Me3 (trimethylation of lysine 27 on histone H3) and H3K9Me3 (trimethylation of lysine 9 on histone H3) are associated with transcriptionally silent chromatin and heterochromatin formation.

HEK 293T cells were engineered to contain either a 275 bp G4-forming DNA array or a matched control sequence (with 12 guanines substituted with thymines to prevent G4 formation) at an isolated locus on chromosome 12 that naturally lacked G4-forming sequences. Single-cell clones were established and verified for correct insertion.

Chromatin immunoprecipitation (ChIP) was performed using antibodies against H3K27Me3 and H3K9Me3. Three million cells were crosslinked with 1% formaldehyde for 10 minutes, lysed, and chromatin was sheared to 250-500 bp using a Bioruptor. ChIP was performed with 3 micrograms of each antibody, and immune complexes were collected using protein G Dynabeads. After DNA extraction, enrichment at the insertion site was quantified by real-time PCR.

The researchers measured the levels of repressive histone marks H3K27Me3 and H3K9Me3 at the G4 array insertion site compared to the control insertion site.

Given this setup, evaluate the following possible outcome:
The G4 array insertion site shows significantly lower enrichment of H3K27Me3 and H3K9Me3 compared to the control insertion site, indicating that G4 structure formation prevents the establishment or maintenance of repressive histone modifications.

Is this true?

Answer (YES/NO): NO